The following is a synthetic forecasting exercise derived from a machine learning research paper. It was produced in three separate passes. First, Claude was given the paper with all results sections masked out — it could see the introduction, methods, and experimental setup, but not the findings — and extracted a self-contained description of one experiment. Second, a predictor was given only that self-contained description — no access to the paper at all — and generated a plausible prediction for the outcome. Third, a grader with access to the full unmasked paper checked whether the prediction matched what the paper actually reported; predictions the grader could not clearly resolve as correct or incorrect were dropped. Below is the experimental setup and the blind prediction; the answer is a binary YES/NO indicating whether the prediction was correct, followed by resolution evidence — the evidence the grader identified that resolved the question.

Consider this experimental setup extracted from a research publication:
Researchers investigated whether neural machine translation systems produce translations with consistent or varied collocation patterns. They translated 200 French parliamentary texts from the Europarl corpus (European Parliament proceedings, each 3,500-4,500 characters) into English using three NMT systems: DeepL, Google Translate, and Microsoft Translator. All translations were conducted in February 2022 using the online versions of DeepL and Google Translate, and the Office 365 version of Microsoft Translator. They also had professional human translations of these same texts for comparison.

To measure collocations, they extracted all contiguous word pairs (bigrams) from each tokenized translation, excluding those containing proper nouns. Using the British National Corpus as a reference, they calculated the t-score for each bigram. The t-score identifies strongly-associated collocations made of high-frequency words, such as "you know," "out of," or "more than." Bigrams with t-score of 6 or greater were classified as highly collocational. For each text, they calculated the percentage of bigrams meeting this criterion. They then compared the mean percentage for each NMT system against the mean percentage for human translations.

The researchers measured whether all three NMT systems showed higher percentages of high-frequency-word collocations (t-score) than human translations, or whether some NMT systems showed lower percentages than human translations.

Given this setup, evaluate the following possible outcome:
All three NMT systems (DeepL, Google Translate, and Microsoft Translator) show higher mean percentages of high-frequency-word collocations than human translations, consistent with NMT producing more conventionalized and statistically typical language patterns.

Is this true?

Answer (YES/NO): NO